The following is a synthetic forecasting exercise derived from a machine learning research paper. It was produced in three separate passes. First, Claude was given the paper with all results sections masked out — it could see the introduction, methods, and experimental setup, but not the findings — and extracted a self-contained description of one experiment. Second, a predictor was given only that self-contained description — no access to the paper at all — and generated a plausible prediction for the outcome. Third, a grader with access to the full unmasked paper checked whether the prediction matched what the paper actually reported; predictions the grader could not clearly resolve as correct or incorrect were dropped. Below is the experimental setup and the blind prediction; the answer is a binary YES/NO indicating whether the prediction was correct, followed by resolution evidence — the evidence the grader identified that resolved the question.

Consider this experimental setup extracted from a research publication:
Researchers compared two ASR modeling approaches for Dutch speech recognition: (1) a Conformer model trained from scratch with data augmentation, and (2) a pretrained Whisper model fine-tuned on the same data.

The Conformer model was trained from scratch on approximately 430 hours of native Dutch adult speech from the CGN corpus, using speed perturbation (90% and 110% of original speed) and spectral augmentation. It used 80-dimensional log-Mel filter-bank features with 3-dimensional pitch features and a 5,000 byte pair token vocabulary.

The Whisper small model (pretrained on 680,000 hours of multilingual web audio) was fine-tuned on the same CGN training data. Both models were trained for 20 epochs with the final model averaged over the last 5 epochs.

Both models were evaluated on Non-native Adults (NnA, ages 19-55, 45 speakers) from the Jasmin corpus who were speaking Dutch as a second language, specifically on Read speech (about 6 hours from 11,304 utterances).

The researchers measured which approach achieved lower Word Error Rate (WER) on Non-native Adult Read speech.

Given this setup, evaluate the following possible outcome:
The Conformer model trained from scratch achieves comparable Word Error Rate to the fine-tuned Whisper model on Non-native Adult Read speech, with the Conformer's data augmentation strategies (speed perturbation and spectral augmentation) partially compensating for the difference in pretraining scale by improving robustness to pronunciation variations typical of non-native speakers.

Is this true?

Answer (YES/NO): NO